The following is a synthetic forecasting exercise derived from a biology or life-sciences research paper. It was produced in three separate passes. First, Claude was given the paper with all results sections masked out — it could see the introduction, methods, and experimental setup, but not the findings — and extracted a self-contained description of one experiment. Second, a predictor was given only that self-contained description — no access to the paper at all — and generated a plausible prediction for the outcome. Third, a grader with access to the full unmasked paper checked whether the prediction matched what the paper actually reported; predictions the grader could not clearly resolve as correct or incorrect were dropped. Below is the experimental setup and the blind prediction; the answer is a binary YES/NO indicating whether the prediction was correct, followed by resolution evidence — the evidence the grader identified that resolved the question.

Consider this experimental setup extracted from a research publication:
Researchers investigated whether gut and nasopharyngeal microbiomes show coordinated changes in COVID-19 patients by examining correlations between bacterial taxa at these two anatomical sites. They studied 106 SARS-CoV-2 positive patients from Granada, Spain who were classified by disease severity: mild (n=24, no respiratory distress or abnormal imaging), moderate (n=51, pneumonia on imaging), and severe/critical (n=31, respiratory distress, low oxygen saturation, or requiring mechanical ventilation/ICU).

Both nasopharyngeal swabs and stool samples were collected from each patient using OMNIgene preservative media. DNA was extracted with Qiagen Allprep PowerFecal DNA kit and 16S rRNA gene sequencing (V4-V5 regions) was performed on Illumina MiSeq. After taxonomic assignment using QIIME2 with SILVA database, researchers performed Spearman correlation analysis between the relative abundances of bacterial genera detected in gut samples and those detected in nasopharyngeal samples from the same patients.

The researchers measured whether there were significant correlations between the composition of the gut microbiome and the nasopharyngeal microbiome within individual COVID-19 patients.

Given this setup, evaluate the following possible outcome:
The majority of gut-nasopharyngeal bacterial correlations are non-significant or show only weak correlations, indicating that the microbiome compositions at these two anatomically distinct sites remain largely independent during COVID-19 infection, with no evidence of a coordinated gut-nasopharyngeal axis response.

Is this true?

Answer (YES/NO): NO